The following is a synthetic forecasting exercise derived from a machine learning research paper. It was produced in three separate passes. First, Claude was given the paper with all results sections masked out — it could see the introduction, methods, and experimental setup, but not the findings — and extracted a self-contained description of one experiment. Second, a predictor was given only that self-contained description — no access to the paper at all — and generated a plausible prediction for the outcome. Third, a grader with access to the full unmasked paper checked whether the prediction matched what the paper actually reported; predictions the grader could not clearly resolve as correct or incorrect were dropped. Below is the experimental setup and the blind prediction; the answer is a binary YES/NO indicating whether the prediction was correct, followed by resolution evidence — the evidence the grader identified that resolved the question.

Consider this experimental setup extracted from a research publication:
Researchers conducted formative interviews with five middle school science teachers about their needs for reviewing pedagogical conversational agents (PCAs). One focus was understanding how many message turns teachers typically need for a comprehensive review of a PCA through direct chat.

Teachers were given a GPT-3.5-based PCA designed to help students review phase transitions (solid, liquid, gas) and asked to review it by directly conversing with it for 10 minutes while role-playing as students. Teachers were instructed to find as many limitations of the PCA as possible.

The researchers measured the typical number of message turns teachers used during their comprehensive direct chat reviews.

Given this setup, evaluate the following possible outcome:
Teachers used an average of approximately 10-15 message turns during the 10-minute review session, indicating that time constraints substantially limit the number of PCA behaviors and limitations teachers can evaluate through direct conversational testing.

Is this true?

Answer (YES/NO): YES